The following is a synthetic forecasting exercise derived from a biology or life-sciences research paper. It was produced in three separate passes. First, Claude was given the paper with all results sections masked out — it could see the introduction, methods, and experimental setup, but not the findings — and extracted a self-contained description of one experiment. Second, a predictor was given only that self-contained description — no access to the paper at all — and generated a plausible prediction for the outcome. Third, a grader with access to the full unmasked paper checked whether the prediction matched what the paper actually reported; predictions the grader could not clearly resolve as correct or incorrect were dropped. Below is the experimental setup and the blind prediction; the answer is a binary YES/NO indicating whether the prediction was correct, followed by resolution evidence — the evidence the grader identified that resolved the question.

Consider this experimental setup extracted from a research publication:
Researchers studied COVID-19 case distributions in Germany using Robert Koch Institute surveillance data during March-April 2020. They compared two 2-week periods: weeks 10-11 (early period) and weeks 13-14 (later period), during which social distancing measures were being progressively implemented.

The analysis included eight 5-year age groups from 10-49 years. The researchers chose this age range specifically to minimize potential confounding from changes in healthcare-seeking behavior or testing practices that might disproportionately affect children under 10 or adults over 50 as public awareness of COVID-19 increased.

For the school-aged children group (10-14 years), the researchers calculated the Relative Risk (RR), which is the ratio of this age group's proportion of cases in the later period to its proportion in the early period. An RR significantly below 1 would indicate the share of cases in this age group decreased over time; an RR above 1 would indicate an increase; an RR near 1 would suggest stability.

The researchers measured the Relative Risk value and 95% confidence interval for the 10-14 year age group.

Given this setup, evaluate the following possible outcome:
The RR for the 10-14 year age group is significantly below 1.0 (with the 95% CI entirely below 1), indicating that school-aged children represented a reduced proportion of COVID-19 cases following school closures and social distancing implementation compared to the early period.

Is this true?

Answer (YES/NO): YES